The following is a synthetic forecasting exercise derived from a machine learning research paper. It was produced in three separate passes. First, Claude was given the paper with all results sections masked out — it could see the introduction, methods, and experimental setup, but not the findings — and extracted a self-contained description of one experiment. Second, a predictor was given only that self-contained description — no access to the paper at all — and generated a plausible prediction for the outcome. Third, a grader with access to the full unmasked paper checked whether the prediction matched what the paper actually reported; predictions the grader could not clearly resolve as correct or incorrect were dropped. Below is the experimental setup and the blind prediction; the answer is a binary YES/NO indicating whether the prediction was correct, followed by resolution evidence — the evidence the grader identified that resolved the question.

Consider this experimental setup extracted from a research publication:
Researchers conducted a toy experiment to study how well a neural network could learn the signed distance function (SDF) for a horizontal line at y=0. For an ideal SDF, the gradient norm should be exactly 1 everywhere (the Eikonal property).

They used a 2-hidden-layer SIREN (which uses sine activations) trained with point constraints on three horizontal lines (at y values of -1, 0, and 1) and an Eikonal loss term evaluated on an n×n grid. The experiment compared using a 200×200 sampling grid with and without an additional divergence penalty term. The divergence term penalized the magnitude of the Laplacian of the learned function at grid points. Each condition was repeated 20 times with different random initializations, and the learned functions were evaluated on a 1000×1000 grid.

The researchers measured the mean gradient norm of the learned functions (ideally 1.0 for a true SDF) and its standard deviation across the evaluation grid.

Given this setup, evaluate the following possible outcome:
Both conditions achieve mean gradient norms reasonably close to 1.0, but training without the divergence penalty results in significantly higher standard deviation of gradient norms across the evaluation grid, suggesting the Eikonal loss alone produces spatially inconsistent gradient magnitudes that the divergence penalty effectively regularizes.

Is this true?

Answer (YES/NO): NO